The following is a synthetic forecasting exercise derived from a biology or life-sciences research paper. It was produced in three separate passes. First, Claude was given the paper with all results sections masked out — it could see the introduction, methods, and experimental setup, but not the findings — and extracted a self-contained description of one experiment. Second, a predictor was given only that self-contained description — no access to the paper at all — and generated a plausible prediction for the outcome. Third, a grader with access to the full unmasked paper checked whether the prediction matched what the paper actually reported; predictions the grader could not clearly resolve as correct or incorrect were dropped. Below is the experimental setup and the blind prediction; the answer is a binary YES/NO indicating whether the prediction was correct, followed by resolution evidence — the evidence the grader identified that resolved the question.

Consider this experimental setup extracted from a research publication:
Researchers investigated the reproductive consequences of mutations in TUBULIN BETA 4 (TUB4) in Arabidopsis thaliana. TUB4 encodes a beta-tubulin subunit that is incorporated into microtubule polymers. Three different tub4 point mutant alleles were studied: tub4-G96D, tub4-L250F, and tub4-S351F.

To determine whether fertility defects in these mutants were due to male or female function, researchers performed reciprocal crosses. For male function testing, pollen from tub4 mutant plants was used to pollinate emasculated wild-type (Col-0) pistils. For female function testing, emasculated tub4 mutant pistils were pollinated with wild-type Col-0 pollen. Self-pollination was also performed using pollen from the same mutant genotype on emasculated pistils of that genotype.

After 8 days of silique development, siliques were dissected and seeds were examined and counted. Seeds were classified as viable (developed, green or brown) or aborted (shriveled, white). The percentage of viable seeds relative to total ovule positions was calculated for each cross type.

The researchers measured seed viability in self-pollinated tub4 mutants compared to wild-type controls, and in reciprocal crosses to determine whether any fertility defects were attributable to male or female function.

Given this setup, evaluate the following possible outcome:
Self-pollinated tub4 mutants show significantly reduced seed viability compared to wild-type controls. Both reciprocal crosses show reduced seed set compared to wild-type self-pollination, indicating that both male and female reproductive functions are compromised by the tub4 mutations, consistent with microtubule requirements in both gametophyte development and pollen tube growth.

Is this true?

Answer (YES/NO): NO